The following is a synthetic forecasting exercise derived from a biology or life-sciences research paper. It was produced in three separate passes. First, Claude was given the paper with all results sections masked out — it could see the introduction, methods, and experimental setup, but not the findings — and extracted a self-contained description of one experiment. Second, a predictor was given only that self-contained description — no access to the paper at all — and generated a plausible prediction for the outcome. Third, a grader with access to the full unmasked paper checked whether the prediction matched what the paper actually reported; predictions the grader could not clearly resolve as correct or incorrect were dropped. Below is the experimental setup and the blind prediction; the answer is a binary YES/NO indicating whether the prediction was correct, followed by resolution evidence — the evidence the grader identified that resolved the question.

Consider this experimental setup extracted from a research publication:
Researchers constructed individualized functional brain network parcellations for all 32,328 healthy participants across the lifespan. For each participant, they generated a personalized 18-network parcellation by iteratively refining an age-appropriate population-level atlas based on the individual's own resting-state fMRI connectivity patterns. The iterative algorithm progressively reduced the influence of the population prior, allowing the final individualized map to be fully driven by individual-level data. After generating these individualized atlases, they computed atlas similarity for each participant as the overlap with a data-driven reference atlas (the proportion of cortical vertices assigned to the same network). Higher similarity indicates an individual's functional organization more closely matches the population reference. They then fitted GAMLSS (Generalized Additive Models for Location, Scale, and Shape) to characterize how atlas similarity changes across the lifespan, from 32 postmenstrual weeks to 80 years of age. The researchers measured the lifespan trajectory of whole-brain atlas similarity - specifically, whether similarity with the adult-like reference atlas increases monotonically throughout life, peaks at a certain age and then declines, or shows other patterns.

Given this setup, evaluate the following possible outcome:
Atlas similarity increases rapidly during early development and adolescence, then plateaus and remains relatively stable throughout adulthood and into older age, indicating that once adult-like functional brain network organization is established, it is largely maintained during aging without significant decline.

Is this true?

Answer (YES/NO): NO